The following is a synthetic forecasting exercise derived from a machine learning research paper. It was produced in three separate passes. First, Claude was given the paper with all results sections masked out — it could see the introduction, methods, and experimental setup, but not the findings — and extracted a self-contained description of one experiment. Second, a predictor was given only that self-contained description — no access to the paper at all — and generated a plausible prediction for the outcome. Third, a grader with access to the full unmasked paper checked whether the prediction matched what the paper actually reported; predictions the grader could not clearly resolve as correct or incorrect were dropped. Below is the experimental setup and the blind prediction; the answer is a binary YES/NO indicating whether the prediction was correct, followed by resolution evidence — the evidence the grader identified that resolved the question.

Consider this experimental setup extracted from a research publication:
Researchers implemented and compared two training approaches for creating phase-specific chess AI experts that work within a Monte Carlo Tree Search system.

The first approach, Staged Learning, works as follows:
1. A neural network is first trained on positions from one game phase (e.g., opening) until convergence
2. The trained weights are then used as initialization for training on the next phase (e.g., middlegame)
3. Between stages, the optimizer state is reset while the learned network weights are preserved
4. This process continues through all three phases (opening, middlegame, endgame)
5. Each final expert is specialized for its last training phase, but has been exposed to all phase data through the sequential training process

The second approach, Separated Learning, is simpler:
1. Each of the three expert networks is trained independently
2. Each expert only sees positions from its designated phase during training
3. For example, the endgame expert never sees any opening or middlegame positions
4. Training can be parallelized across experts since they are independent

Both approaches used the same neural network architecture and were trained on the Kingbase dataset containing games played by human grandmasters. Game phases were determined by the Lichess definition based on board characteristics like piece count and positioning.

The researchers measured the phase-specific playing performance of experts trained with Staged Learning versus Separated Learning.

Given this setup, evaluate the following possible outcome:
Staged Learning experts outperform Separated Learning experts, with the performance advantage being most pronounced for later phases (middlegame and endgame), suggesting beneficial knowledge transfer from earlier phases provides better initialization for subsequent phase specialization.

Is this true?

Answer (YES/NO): NO